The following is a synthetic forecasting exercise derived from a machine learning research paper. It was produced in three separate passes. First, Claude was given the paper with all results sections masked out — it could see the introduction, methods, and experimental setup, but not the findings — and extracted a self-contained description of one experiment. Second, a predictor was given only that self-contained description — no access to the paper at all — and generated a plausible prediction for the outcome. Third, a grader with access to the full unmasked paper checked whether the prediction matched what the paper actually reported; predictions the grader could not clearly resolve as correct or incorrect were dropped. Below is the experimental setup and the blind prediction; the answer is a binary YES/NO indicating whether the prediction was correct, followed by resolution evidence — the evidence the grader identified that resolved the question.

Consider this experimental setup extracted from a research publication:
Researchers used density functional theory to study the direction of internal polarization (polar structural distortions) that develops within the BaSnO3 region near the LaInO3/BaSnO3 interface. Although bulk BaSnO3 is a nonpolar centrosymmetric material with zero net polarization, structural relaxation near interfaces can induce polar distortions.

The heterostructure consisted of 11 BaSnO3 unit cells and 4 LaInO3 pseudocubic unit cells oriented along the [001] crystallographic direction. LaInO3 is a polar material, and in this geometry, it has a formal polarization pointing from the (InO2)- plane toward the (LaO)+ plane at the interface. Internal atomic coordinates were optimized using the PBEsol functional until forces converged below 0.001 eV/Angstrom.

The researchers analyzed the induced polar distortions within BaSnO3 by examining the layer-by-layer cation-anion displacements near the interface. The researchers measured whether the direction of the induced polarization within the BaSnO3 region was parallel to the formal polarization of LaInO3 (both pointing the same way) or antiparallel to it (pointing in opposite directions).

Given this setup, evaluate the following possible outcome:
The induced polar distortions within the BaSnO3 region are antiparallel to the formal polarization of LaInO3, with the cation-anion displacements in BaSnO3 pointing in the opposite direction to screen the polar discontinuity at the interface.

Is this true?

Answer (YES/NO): NO